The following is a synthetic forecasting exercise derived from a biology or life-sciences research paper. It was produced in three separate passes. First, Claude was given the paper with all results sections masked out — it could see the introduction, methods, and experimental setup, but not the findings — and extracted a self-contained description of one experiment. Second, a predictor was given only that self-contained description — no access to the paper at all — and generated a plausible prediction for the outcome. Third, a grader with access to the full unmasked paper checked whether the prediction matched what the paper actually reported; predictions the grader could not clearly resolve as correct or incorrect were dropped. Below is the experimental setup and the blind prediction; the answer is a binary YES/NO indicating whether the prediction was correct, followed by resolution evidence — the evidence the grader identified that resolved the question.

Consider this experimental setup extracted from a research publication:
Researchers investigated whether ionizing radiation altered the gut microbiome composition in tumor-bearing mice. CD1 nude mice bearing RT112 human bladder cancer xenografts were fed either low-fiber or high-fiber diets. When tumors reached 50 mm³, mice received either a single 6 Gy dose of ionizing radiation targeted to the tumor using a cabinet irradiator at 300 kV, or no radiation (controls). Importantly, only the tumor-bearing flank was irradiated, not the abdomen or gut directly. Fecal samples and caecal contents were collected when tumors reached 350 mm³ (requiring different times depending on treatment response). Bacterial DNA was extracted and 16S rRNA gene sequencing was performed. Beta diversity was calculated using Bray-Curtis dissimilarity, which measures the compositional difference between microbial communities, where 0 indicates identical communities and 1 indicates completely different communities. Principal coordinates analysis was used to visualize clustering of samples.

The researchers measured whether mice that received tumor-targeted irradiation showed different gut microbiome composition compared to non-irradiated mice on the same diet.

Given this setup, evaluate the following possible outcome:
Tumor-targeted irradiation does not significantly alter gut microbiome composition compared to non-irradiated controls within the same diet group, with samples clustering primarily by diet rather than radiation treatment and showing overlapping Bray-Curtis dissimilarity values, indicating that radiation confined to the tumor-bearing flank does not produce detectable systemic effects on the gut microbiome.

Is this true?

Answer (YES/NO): YES